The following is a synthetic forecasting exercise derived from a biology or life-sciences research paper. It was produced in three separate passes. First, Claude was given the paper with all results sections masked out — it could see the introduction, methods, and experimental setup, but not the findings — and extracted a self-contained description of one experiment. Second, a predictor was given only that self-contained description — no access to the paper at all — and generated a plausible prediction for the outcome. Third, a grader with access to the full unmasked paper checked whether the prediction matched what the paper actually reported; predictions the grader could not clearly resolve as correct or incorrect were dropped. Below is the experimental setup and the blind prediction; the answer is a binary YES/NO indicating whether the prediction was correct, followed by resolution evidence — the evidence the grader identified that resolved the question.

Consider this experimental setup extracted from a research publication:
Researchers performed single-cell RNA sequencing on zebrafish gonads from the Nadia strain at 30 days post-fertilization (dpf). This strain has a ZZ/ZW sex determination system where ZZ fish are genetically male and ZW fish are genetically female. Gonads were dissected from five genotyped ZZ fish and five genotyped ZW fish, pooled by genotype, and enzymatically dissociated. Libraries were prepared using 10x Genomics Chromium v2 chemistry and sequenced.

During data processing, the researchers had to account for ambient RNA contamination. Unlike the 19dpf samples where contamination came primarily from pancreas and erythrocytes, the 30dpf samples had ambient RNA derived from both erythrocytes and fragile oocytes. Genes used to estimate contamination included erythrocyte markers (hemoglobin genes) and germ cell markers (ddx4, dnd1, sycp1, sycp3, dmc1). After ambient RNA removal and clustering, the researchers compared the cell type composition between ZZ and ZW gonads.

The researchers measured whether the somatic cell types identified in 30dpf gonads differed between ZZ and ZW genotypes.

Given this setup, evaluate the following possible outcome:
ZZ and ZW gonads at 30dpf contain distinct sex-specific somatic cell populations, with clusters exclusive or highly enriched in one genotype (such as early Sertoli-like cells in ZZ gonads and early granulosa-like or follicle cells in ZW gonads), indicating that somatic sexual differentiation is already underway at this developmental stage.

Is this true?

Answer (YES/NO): YES